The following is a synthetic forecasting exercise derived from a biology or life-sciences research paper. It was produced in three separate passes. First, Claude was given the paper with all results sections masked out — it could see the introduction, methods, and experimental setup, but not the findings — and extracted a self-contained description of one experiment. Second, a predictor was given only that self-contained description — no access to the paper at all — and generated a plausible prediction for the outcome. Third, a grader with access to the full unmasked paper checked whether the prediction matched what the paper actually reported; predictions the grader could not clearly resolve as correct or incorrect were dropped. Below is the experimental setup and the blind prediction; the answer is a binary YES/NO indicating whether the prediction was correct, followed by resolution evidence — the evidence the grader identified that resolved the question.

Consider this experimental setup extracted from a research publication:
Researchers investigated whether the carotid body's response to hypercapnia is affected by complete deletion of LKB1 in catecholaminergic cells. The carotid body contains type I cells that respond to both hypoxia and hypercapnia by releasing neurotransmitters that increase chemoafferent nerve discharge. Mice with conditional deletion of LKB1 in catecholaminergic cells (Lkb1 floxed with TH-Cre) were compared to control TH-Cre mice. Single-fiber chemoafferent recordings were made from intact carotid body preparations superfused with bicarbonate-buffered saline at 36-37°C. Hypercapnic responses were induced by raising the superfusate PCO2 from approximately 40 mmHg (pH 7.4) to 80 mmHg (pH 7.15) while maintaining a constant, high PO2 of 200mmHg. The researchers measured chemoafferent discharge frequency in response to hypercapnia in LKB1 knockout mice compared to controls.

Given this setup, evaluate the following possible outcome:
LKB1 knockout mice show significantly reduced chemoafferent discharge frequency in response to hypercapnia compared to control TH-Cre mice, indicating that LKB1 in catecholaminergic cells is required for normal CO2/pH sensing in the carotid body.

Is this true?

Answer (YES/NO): YES